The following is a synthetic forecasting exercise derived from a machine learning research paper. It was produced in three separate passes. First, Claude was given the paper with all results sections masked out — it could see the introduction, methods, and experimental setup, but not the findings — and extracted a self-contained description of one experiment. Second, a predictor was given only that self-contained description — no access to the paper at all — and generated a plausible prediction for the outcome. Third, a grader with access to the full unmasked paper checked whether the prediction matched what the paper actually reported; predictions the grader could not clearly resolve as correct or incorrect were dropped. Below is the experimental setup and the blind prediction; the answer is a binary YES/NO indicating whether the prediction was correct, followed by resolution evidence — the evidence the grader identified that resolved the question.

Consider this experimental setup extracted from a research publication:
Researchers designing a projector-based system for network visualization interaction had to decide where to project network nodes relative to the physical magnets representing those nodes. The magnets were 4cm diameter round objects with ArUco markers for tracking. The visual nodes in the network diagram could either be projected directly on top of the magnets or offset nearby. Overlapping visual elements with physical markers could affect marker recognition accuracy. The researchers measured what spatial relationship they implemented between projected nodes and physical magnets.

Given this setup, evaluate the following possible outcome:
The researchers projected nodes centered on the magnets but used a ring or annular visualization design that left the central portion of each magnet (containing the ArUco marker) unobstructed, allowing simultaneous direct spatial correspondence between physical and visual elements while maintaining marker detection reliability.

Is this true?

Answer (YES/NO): NO